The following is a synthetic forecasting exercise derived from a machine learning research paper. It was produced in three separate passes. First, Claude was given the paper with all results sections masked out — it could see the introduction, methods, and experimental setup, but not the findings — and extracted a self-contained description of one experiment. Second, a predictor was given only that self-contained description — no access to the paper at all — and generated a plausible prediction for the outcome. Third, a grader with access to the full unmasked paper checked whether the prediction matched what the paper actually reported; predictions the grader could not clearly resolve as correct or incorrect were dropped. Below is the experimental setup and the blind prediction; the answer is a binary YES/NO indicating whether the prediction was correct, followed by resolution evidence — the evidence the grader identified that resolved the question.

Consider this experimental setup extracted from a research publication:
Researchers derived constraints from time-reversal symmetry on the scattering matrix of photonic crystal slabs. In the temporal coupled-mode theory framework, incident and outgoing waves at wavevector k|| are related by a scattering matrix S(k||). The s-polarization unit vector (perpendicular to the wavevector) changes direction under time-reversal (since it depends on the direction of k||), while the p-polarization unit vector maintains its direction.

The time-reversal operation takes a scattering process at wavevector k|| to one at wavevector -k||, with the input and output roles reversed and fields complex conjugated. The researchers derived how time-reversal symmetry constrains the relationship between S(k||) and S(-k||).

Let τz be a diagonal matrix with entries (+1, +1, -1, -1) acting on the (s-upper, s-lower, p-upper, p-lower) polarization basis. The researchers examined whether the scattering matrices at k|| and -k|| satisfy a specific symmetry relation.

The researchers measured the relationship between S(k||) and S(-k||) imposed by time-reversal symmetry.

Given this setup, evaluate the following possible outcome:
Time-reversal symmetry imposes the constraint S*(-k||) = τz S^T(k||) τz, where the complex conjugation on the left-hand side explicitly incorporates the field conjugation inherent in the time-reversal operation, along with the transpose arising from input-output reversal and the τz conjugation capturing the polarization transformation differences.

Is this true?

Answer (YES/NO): NO